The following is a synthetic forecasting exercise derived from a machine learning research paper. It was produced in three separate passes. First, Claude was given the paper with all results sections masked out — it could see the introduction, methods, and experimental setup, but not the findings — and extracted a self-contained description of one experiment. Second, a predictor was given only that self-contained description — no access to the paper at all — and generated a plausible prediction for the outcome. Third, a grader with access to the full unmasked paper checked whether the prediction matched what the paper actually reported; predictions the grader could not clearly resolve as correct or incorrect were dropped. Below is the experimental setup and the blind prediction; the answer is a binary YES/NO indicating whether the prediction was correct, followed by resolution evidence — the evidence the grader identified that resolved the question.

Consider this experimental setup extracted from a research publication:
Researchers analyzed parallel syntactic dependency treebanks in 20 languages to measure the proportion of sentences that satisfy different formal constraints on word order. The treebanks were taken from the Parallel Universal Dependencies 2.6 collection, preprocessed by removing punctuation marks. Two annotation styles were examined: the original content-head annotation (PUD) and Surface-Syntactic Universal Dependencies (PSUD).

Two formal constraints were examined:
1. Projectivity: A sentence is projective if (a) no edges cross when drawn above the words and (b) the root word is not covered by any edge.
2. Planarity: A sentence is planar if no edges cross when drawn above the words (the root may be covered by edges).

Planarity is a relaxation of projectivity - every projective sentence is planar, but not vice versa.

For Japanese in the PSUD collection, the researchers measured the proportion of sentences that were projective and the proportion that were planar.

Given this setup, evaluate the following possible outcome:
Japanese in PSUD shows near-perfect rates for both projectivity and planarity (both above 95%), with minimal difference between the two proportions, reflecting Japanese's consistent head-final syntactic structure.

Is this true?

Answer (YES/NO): NO